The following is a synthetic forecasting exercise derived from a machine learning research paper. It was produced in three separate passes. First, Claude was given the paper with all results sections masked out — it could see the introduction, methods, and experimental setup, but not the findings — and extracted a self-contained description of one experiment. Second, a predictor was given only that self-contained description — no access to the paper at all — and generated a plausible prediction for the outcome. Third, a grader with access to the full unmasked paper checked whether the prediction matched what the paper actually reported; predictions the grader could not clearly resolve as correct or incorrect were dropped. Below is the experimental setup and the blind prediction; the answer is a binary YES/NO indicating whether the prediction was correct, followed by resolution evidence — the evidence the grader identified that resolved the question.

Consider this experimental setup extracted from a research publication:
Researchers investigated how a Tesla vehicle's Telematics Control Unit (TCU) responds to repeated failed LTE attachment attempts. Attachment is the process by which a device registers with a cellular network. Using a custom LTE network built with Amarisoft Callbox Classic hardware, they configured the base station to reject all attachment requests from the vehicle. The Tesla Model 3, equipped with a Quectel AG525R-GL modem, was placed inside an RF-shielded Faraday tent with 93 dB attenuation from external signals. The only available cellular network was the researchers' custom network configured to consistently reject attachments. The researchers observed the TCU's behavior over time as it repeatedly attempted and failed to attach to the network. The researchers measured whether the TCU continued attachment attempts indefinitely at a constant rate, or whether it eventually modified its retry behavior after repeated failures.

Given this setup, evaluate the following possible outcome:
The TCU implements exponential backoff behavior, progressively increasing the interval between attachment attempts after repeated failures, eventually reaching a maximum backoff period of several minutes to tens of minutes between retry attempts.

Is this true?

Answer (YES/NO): NO